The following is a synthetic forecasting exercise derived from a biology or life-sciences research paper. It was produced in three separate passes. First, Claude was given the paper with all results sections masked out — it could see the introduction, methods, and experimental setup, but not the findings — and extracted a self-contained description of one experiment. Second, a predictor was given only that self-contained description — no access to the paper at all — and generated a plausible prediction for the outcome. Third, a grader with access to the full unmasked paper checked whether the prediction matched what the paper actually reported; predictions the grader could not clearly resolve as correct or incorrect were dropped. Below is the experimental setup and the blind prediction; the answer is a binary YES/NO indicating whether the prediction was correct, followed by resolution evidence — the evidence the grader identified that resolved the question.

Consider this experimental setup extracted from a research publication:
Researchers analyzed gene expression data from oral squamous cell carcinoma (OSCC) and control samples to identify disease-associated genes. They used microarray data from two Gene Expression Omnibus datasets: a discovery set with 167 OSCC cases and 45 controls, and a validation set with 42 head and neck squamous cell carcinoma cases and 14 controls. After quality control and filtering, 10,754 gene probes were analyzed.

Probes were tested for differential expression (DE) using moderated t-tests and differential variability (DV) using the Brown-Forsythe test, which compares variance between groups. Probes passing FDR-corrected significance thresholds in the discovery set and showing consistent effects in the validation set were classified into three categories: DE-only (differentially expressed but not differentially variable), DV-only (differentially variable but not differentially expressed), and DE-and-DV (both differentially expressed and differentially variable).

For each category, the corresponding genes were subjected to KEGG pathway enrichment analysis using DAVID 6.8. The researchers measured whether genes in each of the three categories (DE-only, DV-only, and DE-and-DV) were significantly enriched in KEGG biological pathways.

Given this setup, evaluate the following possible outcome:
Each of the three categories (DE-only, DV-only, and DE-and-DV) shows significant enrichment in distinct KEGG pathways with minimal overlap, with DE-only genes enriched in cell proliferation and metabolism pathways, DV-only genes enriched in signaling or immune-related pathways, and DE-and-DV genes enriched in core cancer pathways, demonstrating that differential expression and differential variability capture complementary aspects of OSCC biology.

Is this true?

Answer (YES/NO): NO